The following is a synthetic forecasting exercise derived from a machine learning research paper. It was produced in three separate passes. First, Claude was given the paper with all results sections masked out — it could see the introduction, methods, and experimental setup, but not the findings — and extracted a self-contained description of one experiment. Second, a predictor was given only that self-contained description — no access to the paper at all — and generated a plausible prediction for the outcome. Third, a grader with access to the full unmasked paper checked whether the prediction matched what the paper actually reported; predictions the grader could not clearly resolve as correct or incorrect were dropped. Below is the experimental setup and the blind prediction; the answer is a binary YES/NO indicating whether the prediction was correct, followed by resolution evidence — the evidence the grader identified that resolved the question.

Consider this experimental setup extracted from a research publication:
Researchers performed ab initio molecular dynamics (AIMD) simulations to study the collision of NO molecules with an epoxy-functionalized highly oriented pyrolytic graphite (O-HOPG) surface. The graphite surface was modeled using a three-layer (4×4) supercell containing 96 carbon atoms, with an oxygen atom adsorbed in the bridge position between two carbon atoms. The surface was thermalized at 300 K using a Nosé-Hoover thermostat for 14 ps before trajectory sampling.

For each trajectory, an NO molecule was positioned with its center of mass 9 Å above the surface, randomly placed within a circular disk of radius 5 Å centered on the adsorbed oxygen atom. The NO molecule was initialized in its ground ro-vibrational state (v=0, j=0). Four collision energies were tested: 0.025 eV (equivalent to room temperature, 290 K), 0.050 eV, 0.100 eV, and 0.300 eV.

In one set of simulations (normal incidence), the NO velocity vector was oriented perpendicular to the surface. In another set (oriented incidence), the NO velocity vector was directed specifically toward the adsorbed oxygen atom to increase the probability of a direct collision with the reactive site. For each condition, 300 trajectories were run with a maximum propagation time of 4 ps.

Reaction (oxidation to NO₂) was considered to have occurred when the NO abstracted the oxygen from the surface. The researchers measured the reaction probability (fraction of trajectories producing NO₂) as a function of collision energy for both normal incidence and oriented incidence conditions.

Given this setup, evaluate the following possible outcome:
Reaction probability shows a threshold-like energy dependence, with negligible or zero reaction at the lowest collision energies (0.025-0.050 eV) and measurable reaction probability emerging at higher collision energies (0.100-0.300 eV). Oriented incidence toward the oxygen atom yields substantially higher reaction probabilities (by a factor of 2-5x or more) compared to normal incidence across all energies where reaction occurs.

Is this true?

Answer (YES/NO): NO